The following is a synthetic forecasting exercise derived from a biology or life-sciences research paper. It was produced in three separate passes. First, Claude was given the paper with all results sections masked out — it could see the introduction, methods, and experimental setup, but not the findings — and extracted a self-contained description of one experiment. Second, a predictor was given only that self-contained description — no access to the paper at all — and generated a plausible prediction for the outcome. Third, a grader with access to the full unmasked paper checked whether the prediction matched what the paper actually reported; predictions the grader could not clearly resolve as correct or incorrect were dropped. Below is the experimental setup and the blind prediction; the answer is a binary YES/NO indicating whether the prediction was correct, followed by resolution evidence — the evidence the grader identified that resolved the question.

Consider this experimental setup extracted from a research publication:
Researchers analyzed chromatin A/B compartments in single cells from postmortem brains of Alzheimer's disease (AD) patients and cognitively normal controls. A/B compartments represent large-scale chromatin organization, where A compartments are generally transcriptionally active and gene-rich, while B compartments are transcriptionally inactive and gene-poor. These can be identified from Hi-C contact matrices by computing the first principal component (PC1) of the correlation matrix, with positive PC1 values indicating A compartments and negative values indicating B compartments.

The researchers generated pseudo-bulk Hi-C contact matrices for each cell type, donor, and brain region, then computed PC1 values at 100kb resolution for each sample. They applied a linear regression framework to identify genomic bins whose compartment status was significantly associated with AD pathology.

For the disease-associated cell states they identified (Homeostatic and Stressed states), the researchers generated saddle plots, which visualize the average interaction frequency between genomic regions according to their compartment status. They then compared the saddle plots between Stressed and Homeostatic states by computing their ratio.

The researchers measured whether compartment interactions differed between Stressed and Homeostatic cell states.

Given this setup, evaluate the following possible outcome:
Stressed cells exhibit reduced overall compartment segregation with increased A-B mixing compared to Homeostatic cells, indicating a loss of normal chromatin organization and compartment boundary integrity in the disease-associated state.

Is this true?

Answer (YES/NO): NO